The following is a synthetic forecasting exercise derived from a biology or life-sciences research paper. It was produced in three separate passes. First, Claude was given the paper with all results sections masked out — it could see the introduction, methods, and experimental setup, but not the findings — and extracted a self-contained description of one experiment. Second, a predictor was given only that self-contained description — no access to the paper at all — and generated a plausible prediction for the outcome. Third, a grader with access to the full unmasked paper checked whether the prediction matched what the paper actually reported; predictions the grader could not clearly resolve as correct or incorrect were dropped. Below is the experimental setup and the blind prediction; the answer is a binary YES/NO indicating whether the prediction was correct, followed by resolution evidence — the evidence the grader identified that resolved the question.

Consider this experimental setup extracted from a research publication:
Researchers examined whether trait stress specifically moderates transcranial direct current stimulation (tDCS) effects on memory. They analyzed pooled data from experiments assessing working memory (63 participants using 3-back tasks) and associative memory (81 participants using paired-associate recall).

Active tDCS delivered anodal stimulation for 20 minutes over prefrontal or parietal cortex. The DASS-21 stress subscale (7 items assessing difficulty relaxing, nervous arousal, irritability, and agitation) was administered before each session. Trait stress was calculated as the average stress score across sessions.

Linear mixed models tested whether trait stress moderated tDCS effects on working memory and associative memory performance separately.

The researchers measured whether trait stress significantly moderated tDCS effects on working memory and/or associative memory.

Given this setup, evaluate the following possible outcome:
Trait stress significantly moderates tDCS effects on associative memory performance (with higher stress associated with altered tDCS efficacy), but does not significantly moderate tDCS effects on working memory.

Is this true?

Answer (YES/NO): NO